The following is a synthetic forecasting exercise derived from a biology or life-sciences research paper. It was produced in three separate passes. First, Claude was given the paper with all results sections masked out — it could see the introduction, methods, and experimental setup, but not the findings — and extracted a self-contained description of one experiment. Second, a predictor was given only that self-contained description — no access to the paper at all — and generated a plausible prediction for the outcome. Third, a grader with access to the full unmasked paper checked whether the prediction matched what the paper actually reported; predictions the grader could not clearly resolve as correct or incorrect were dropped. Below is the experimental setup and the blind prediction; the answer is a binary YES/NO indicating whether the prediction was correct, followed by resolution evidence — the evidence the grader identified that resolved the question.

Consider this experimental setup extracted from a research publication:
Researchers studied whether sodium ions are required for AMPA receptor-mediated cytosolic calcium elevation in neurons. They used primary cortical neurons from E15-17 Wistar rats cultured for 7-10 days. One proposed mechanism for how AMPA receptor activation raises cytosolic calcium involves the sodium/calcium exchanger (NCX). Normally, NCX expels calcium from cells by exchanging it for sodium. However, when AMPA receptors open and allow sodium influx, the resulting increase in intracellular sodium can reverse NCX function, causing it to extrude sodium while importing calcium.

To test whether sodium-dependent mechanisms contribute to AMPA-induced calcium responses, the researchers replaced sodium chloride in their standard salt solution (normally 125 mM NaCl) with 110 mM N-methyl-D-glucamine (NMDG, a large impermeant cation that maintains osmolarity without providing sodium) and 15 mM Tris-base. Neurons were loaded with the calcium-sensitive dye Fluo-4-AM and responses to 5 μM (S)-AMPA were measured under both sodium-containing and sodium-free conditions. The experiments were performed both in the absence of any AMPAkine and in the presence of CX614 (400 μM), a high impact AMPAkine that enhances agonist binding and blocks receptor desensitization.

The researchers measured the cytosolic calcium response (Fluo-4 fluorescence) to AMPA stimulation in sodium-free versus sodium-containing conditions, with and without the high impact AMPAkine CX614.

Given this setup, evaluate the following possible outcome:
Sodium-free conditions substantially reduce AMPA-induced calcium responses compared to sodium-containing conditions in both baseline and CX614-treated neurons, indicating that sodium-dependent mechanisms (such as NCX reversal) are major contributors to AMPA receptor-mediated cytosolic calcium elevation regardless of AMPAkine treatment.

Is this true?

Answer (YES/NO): NO